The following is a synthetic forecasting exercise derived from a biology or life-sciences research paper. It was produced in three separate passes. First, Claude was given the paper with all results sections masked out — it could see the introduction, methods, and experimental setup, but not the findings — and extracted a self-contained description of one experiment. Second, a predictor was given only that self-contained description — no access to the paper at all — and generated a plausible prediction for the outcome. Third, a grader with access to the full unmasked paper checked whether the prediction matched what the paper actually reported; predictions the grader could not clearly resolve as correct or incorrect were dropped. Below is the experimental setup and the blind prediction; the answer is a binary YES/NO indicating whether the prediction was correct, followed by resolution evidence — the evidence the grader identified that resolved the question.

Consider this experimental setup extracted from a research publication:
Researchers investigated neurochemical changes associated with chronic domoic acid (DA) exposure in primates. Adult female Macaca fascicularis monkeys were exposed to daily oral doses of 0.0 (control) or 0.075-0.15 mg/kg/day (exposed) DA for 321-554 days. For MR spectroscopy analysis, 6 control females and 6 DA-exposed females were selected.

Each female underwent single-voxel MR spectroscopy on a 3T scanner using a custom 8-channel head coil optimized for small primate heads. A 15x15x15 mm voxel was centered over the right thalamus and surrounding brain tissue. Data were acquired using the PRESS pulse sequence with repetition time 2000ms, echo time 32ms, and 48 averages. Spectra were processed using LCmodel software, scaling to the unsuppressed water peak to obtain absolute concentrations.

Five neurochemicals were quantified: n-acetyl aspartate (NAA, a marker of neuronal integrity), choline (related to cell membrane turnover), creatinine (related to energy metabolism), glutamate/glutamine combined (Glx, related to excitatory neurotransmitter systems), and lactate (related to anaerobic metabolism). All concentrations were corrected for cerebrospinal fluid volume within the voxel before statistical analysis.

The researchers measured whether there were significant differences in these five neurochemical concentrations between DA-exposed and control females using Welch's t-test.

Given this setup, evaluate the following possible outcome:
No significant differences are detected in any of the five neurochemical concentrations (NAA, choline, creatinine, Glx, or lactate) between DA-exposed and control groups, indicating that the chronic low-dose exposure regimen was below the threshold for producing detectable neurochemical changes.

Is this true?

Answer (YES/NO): YES